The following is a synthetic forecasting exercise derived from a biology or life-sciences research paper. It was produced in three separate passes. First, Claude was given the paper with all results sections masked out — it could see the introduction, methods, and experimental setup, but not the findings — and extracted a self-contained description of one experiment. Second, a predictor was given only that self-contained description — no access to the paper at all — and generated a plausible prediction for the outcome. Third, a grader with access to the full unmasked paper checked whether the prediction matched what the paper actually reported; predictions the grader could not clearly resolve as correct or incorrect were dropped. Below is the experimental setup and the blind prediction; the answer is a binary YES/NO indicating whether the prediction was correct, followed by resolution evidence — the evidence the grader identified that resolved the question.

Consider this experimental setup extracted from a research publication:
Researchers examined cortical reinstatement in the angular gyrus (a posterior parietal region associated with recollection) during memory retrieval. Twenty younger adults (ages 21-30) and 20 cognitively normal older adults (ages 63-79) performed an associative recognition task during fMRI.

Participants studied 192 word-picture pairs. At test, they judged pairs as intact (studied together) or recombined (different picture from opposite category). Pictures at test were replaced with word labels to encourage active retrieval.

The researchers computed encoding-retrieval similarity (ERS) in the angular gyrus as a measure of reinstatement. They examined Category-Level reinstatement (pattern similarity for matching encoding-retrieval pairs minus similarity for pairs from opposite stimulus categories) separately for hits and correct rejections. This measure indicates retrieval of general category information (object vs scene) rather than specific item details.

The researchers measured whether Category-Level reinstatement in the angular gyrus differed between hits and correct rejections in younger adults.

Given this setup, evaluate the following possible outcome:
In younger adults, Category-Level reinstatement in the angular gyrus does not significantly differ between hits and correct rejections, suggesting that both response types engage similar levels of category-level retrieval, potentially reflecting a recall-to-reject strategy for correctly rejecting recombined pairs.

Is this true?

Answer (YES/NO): NO